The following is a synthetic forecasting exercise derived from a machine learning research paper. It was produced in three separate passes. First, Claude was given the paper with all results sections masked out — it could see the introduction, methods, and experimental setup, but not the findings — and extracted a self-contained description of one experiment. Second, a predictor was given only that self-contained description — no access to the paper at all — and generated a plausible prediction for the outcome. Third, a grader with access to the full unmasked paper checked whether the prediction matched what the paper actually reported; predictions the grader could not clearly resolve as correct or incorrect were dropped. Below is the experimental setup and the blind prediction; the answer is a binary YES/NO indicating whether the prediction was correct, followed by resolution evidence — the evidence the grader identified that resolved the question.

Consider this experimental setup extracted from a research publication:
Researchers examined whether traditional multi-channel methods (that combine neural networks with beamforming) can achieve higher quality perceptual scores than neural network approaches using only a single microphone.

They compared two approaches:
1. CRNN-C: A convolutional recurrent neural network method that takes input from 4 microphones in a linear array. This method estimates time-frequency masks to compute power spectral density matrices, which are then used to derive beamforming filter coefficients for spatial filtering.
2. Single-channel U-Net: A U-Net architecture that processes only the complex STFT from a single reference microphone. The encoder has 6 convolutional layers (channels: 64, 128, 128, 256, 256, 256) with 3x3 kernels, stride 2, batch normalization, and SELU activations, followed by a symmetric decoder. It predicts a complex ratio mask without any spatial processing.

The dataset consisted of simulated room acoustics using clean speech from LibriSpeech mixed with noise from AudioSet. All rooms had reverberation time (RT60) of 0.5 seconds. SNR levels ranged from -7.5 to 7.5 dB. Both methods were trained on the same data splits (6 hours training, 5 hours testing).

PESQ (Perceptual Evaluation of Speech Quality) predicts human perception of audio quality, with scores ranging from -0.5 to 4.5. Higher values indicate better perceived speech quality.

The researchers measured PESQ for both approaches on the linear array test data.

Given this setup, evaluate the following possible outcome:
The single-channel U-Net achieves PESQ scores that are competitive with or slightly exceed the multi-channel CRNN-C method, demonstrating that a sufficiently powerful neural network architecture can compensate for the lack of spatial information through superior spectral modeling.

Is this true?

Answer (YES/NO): YES